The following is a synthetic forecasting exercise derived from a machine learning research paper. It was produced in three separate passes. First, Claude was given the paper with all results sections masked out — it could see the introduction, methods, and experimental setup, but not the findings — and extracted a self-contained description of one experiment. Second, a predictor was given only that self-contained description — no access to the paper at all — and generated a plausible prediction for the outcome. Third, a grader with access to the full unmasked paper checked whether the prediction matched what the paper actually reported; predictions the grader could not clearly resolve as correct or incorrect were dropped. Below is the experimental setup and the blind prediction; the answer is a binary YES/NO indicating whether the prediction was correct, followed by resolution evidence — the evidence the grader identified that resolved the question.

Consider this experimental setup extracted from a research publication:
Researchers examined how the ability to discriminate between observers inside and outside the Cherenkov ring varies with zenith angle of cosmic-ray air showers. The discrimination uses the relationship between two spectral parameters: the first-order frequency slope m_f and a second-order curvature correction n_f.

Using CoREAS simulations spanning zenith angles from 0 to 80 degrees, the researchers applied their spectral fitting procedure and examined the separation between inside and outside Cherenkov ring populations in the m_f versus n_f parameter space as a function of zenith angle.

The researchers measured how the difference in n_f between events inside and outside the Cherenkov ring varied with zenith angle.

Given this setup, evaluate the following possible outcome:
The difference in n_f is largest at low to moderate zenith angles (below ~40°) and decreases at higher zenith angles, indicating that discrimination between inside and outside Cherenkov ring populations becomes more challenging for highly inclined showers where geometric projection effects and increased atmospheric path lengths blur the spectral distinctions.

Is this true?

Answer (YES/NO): NO